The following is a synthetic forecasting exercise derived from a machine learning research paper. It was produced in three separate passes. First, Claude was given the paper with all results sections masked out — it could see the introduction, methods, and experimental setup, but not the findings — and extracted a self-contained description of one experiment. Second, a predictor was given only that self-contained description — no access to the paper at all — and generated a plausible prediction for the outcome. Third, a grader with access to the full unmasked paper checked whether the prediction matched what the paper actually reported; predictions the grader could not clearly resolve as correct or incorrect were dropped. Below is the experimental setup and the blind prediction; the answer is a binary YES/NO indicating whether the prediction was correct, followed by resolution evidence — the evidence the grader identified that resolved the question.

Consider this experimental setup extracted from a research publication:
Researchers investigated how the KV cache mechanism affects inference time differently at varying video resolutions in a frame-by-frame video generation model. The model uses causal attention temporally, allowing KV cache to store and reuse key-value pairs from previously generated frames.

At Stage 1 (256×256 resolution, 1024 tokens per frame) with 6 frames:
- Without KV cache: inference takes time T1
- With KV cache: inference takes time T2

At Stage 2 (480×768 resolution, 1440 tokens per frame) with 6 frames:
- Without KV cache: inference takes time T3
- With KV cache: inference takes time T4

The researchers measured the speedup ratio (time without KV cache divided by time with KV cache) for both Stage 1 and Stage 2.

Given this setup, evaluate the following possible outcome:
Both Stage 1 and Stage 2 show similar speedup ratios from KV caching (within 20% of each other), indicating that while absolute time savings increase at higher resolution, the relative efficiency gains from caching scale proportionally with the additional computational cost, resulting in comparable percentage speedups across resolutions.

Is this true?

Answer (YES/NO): NO